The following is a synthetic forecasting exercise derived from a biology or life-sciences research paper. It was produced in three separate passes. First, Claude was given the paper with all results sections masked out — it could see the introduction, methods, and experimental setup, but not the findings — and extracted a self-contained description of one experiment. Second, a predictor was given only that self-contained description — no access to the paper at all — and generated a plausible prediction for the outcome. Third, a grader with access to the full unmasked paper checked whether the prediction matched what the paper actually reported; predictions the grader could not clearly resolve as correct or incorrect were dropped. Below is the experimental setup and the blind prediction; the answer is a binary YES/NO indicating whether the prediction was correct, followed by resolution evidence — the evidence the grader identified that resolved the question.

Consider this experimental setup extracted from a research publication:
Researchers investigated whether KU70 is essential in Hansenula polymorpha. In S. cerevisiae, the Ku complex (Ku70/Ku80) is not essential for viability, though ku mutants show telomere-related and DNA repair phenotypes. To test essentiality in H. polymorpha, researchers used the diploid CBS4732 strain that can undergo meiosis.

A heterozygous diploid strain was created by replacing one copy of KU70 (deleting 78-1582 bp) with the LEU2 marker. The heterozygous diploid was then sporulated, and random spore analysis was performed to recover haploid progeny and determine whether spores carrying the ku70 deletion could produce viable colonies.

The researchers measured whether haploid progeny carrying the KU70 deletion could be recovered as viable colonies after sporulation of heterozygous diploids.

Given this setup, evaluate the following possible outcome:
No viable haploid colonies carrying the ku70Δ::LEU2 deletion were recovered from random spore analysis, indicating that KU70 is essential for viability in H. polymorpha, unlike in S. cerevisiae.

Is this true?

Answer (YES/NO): NO